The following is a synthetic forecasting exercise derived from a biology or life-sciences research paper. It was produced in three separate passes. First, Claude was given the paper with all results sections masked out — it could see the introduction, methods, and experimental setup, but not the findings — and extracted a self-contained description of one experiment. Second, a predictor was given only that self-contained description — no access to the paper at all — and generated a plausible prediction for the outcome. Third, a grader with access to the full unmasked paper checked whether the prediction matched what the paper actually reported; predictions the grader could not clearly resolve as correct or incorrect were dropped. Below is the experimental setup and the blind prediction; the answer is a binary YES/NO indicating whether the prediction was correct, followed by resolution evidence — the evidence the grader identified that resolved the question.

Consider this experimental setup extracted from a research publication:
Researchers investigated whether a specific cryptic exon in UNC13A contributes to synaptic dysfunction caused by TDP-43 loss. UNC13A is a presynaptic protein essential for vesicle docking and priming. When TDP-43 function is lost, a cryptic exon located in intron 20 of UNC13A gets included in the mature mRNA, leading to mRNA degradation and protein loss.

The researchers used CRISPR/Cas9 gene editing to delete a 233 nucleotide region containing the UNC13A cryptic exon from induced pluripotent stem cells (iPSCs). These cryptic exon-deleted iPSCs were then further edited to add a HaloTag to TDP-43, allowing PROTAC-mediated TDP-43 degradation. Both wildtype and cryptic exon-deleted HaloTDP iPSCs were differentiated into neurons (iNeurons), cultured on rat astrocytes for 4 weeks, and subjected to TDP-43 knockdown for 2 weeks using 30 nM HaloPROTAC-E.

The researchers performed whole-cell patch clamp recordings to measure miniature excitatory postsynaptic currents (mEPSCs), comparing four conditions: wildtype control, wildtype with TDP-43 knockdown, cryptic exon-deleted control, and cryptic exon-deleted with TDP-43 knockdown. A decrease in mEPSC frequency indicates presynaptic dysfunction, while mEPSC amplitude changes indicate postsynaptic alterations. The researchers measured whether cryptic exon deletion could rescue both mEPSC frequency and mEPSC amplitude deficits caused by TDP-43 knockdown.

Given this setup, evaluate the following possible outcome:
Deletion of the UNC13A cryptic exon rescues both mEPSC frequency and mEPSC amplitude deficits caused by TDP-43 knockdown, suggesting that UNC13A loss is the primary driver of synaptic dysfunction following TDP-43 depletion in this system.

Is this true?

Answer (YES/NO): NO